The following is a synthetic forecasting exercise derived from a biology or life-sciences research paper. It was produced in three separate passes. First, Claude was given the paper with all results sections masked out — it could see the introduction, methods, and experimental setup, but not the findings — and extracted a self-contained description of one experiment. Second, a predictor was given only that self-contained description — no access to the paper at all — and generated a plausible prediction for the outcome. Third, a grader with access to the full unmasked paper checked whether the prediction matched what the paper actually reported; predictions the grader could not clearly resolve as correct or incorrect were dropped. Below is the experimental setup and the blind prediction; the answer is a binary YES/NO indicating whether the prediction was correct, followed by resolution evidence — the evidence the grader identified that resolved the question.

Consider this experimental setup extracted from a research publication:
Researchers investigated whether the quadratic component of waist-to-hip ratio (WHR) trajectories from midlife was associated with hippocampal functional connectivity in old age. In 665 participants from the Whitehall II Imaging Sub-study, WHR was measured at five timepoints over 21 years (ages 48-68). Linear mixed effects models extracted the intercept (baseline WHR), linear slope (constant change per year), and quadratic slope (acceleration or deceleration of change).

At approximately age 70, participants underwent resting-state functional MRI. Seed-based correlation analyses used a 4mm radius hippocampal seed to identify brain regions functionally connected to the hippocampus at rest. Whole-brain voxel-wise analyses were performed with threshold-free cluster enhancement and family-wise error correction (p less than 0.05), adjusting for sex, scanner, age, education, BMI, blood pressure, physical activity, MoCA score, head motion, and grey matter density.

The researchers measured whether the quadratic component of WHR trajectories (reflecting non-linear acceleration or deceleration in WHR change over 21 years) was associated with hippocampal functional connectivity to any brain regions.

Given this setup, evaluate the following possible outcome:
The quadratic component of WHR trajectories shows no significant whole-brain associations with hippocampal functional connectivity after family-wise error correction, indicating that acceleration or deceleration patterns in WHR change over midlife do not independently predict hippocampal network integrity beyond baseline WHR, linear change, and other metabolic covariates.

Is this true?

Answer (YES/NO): YES